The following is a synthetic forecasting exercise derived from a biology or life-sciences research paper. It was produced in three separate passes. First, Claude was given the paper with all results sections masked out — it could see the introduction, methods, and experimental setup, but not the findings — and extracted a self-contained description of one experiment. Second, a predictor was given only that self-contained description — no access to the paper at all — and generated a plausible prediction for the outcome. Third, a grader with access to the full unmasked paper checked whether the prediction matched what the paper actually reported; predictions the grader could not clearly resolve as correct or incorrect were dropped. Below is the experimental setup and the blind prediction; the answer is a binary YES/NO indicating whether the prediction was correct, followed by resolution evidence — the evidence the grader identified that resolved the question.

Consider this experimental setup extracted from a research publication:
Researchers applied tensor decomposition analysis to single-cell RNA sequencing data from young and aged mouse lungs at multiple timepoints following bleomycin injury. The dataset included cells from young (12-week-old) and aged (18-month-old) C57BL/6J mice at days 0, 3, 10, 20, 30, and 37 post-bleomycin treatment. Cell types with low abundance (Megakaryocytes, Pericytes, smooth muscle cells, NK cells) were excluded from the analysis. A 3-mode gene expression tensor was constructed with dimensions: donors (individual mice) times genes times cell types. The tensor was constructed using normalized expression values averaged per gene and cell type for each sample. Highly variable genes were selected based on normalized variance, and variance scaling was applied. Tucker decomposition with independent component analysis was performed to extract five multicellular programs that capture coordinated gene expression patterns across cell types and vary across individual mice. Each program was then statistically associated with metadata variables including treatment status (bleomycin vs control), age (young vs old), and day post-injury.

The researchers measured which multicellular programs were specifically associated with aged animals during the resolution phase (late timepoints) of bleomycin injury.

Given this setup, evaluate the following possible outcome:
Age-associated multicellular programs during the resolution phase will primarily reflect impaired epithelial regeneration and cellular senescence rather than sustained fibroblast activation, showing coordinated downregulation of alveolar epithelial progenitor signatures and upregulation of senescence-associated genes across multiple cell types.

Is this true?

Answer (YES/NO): NO